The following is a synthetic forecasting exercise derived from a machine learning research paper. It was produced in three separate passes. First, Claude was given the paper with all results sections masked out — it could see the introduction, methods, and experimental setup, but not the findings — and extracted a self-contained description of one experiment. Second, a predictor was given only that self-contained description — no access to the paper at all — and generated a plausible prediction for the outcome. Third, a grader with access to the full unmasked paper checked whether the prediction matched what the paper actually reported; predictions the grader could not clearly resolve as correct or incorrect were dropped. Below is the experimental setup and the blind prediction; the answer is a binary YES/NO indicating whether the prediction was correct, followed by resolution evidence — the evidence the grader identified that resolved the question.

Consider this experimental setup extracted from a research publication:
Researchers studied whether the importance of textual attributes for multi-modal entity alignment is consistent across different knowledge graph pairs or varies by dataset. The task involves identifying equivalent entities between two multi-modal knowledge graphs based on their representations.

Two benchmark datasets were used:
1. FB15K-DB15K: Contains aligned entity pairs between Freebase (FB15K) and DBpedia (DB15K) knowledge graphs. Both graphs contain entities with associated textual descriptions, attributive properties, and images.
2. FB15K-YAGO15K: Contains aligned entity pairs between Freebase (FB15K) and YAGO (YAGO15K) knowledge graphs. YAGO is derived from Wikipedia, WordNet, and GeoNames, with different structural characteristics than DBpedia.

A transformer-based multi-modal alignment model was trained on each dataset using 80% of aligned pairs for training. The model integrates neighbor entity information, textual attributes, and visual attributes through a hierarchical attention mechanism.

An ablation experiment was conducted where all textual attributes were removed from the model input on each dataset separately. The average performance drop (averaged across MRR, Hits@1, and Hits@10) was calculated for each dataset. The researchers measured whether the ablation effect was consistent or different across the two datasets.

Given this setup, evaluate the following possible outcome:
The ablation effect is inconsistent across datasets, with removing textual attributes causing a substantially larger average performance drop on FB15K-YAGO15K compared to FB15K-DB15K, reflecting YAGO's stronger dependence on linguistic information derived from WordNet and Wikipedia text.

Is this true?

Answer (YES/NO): NO